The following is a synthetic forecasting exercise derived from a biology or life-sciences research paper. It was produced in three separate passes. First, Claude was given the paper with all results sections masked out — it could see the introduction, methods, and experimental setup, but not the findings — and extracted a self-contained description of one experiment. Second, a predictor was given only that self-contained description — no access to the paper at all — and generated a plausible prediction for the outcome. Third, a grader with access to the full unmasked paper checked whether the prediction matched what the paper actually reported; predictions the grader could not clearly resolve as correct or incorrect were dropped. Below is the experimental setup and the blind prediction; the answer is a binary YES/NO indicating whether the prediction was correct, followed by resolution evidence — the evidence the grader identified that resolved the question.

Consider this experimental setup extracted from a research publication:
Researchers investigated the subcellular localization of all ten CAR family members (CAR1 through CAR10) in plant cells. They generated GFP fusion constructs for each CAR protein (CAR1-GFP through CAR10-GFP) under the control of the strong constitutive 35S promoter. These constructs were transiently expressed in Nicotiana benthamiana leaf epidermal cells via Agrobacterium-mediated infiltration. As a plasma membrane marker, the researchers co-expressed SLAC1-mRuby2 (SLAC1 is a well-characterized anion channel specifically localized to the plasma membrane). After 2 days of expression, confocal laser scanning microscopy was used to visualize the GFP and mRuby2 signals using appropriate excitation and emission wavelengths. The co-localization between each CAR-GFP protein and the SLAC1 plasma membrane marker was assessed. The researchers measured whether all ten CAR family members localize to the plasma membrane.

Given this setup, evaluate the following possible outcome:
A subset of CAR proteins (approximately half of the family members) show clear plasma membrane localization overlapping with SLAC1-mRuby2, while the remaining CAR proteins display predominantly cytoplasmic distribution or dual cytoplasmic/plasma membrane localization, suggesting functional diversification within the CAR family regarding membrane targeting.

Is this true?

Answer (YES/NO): NO